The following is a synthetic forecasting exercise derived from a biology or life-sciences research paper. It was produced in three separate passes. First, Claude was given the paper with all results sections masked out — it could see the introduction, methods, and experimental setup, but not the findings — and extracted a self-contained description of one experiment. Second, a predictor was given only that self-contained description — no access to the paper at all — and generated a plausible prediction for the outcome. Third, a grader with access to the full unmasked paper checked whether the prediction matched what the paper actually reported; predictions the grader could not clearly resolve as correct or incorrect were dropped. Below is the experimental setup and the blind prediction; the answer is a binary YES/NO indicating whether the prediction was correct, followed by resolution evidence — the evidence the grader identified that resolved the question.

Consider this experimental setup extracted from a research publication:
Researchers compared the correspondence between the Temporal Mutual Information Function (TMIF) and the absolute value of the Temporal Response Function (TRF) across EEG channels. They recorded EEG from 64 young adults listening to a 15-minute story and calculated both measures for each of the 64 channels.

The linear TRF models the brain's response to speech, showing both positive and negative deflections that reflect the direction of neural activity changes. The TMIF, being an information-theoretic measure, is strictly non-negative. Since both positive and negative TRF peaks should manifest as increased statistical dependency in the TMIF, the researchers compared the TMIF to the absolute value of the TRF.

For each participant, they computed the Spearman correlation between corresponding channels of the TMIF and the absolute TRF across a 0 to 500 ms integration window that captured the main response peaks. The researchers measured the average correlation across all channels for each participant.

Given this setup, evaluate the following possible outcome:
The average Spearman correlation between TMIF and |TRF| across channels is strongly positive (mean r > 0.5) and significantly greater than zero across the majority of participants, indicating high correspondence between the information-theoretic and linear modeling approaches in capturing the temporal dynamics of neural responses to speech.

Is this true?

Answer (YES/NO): YES